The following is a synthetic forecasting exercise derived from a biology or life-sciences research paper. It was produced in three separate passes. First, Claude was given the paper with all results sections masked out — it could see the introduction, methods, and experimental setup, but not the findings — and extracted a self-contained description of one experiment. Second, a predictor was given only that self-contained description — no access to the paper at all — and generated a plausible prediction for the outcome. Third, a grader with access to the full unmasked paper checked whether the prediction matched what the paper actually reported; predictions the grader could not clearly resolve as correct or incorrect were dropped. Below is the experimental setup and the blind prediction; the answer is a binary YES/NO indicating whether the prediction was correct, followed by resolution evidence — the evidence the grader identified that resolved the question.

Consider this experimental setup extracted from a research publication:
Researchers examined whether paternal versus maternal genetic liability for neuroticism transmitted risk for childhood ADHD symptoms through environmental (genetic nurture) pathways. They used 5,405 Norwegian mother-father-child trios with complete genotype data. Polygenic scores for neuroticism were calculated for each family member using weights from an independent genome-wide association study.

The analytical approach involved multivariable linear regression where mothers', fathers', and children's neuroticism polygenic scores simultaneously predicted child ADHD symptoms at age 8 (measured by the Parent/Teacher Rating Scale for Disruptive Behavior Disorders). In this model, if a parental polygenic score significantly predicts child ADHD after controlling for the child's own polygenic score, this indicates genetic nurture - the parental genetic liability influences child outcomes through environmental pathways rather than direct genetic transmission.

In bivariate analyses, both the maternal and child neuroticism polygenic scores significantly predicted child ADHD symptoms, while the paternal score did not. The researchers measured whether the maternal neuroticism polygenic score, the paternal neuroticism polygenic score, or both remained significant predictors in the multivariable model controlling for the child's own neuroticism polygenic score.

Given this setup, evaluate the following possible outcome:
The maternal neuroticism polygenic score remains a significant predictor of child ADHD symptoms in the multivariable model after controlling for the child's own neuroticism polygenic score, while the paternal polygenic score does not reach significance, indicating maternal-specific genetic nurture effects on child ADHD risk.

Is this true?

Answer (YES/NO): YES